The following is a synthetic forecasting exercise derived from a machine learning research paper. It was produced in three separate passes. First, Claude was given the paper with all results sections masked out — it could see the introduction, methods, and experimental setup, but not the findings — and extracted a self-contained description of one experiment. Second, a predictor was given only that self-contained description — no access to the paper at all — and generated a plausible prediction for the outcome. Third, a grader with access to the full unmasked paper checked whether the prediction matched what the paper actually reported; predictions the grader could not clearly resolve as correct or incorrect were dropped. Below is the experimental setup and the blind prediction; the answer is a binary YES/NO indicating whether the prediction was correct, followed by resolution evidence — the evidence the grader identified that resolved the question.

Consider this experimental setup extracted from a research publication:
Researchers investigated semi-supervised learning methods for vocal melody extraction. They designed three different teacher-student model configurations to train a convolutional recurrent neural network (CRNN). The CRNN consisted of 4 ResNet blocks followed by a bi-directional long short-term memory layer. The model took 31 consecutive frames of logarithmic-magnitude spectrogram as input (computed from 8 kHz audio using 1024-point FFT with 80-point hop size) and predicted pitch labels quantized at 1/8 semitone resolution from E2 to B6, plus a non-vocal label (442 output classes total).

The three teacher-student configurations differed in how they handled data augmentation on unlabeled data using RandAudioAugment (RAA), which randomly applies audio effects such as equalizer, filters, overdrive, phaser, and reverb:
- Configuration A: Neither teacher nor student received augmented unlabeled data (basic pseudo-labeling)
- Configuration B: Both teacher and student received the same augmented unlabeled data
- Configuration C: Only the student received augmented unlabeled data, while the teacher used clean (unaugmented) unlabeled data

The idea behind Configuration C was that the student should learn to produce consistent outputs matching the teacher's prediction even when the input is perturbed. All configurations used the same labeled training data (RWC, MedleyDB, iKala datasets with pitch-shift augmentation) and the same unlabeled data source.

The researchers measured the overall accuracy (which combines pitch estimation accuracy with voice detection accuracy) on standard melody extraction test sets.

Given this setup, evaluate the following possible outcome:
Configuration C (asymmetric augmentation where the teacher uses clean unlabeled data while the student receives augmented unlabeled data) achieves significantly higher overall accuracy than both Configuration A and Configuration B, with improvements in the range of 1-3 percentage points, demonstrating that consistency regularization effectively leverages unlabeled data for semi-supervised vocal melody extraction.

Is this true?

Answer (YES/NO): NO